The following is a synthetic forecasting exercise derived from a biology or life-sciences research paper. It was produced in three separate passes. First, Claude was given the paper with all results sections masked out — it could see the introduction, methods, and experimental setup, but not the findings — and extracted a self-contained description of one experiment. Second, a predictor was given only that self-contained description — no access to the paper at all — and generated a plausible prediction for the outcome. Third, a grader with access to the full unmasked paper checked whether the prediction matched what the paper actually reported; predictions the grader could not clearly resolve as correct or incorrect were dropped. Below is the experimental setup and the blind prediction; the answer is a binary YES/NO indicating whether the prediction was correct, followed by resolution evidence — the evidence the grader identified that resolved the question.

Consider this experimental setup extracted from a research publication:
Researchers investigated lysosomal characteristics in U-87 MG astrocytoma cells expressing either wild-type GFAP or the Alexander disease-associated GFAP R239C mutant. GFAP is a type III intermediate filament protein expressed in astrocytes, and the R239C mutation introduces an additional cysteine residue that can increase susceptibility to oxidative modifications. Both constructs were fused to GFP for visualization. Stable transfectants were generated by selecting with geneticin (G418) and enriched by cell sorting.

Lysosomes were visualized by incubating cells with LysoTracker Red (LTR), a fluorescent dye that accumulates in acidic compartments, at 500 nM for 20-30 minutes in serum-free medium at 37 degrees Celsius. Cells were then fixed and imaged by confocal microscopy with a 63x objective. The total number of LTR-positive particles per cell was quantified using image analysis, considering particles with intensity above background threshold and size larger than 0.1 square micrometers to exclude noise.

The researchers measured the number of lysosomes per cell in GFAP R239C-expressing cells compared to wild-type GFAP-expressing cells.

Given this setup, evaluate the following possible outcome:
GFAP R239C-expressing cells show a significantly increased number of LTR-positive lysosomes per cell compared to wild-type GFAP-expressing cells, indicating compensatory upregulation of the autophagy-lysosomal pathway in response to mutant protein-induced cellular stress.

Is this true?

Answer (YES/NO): NO